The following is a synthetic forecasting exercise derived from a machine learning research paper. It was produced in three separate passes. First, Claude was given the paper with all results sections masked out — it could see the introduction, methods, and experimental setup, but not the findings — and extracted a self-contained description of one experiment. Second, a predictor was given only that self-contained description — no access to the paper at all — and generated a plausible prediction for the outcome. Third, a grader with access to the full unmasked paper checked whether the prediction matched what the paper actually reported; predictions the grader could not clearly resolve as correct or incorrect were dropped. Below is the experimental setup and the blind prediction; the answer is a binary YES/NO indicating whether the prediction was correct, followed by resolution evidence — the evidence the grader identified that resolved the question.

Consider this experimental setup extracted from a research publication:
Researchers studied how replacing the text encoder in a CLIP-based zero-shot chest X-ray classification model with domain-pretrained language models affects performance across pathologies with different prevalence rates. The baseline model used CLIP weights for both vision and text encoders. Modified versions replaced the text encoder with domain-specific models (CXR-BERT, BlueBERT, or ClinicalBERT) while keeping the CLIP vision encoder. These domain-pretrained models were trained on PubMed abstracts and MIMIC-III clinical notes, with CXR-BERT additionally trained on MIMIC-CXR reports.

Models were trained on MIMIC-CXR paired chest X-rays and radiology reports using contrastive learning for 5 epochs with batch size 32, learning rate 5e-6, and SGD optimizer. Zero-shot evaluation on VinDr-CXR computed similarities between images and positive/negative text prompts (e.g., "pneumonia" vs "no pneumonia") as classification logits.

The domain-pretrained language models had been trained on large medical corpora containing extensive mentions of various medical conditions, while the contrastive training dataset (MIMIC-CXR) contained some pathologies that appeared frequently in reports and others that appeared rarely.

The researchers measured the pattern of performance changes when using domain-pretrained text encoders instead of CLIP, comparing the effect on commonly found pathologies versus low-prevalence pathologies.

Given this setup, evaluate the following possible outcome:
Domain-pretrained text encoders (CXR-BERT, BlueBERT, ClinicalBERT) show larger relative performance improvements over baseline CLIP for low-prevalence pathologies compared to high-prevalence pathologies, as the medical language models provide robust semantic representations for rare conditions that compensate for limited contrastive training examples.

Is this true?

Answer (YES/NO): YES